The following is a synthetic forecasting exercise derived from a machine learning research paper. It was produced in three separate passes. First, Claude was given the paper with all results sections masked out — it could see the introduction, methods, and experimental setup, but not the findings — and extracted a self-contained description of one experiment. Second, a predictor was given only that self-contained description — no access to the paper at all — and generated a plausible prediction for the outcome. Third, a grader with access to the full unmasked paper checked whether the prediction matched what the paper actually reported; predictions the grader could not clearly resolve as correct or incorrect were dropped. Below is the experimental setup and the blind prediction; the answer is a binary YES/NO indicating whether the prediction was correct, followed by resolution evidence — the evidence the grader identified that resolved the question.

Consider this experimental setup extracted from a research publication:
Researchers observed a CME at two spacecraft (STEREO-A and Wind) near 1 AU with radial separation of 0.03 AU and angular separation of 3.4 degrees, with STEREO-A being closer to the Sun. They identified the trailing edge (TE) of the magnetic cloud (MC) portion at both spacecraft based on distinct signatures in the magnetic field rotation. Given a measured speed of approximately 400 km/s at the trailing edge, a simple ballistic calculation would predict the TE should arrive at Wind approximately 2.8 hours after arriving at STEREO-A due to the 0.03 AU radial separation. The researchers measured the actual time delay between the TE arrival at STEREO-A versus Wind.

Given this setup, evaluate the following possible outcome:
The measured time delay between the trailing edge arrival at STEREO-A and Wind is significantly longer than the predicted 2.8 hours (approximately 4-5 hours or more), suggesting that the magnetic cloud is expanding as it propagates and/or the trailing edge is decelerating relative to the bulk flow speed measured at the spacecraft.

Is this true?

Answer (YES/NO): NO